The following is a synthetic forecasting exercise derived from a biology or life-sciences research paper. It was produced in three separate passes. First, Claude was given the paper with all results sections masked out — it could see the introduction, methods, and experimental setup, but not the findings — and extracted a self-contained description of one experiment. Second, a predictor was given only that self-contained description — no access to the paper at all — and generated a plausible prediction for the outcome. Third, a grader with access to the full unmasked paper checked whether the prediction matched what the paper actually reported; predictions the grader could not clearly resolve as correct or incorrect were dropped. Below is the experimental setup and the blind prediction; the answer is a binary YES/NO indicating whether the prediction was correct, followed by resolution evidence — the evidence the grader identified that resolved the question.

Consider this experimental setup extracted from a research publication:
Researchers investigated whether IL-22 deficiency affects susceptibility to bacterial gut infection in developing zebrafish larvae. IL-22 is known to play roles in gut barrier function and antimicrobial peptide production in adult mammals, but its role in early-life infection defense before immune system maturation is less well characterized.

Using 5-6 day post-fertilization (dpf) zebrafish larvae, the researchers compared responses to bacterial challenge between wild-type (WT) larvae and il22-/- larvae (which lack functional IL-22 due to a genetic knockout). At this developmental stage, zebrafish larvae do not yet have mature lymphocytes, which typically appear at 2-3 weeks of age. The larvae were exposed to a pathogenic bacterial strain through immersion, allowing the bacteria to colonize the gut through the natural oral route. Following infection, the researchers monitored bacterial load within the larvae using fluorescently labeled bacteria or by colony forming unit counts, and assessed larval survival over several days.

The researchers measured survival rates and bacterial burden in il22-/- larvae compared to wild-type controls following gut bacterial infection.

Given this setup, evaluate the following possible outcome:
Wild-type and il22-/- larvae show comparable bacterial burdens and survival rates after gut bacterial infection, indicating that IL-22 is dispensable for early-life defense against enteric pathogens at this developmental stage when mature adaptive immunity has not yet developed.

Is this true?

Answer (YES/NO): NO